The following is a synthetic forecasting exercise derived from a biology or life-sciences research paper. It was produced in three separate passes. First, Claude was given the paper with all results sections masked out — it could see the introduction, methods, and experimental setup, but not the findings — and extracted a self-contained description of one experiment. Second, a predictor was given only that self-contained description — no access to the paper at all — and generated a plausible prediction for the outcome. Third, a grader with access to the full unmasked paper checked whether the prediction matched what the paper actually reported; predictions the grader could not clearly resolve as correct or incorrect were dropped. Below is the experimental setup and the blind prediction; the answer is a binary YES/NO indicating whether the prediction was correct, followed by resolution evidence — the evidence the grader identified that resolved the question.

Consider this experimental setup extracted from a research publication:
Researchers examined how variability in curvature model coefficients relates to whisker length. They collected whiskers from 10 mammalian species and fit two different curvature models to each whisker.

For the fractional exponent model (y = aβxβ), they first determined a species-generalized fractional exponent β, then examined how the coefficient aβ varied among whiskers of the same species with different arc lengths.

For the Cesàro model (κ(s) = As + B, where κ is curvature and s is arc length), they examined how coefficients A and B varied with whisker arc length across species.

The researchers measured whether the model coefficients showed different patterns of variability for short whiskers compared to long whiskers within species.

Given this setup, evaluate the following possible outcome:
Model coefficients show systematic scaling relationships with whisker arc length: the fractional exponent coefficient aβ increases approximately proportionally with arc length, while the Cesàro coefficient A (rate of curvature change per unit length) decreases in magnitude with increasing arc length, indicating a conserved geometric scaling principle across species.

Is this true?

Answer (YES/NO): NO